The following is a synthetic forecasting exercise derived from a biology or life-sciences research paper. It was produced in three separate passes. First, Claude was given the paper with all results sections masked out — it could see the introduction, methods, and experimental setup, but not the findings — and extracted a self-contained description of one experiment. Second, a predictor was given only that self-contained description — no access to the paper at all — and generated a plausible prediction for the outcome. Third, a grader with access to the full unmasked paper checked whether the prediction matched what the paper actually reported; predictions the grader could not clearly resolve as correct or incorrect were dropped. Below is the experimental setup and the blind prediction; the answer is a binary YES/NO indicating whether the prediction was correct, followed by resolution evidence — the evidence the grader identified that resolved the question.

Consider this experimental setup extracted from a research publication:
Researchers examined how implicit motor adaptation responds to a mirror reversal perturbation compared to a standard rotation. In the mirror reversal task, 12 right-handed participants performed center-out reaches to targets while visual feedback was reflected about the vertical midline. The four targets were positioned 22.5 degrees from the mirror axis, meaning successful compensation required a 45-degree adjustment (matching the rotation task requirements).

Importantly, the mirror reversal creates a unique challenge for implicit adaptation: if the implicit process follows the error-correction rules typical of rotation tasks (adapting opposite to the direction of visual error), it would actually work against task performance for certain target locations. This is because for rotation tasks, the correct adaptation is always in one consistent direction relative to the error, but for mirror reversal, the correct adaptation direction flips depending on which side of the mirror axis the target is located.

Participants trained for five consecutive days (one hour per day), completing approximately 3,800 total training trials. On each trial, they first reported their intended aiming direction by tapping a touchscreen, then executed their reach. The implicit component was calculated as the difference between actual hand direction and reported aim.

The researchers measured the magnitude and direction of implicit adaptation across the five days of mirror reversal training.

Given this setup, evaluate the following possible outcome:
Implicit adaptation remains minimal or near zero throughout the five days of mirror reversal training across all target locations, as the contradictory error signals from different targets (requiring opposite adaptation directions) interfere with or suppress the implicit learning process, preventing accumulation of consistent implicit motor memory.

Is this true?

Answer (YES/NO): NO